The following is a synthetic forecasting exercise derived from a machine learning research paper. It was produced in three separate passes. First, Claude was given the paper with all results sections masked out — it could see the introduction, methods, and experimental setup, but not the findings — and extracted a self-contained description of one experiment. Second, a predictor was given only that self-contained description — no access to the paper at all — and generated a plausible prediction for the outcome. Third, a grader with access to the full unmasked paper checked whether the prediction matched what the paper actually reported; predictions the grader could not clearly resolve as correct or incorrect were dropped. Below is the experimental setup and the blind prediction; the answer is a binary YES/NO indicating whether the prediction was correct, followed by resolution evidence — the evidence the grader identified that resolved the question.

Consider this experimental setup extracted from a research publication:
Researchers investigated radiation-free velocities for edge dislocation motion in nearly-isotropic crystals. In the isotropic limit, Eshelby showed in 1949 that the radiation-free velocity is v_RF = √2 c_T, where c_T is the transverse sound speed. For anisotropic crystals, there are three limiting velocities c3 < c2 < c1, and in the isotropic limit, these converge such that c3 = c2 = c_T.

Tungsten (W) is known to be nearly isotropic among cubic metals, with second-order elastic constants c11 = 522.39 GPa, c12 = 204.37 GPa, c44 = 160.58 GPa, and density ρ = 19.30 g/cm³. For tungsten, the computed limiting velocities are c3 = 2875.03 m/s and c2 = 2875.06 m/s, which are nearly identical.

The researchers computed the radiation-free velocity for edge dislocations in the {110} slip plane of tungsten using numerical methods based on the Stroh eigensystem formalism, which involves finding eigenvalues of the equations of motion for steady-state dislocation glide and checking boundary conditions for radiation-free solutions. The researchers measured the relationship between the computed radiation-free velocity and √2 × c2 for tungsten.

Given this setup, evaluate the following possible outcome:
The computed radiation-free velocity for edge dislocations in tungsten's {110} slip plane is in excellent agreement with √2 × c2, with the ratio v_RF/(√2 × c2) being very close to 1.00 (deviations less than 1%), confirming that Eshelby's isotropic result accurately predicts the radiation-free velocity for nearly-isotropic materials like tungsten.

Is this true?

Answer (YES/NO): YES